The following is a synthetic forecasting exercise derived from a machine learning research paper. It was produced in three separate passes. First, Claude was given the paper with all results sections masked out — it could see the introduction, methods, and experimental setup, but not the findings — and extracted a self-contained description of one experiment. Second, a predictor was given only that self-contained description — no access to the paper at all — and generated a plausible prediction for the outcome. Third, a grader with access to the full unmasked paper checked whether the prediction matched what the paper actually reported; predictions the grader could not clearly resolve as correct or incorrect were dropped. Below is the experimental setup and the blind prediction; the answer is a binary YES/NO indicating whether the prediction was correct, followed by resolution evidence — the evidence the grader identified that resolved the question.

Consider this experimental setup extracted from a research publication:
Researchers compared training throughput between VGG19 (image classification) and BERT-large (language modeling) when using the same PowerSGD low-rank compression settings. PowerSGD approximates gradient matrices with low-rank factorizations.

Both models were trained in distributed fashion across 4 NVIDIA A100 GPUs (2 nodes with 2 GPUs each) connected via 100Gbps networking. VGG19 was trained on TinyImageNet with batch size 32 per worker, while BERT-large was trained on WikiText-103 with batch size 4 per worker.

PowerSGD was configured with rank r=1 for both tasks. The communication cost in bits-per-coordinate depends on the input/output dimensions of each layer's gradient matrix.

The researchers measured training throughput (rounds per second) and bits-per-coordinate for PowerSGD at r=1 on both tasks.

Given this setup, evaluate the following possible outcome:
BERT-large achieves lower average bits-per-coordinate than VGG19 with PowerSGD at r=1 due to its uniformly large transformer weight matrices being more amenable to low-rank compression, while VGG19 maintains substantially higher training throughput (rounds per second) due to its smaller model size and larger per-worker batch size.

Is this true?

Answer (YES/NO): NO